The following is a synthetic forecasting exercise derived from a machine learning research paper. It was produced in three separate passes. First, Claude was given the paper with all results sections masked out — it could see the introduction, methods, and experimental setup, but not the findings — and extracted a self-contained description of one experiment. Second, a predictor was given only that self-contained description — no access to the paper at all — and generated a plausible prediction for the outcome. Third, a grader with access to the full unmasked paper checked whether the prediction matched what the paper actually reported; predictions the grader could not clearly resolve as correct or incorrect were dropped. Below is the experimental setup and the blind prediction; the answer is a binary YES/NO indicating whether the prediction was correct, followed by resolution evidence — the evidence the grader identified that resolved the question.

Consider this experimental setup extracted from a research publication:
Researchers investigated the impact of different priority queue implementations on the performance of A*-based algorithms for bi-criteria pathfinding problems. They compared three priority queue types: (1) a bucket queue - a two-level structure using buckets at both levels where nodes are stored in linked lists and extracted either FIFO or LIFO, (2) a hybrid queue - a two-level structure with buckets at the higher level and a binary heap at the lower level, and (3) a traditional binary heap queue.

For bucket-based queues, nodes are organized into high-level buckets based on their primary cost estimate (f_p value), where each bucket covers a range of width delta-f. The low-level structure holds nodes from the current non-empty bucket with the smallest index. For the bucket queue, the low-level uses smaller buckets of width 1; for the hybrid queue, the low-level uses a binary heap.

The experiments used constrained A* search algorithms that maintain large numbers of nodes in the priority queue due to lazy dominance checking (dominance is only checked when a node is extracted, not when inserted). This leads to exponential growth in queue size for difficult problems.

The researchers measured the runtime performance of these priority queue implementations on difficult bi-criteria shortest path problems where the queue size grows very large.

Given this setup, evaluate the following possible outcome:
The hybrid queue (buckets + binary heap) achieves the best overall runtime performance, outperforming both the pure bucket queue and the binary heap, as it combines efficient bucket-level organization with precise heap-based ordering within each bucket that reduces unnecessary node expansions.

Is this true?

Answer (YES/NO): NO